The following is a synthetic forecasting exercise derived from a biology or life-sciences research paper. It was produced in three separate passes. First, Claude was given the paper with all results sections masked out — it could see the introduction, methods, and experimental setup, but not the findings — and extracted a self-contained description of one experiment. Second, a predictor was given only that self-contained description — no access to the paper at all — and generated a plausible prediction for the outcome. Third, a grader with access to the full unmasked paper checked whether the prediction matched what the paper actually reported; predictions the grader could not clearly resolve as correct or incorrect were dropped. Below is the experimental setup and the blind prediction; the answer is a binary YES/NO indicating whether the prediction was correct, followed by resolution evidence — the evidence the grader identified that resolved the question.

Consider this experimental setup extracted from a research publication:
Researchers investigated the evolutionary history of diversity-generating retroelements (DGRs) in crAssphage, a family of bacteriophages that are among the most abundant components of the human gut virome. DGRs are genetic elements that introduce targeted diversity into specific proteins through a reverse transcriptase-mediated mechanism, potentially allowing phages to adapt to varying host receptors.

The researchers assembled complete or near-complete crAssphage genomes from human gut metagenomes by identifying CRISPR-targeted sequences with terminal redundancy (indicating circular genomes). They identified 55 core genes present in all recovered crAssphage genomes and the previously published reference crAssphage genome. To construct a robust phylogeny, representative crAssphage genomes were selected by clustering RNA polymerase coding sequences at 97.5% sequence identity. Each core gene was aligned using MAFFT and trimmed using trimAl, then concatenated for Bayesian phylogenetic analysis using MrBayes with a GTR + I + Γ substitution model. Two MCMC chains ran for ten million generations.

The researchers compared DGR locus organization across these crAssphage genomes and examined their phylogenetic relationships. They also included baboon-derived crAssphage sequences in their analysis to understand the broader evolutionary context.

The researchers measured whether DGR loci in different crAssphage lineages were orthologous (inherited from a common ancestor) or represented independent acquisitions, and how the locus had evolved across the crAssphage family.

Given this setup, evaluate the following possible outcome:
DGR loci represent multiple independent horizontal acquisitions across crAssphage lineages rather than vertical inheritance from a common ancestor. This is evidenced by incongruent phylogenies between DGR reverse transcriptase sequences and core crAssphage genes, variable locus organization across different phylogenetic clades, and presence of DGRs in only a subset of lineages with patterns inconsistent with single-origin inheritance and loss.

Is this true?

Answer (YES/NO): NO